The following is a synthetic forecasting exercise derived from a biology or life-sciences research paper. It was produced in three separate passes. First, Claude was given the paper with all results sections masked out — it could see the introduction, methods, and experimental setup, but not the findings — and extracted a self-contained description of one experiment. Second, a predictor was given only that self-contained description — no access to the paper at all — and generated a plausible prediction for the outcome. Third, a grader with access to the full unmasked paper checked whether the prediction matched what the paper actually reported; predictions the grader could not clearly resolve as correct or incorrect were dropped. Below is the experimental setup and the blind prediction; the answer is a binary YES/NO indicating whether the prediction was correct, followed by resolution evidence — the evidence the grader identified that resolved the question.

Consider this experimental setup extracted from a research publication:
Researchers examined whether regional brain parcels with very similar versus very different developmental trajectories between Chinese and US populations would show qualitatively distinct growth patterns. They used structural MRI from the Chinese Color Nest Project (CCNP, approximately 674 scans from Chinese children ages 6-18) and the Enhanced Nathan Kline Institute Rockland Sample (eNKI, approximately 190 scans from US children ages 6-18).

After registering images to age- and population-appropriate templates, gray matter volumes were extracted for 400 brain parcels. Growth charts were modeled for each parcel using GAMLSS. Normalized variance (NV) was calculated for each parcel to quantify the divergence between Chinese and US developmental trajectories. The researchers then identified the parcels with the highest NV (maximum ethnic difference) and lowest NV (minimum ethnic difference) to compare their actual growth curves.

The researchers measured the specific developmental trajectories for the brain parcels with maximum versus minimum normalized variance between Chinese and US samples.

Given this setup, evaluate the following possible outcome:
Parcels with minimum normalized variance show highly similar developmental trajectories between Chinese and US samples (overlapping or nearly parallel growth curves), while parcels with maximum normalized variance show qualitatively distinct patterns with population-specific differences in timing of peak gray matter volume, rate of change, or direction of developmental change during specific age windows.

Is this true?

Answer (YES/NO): YES